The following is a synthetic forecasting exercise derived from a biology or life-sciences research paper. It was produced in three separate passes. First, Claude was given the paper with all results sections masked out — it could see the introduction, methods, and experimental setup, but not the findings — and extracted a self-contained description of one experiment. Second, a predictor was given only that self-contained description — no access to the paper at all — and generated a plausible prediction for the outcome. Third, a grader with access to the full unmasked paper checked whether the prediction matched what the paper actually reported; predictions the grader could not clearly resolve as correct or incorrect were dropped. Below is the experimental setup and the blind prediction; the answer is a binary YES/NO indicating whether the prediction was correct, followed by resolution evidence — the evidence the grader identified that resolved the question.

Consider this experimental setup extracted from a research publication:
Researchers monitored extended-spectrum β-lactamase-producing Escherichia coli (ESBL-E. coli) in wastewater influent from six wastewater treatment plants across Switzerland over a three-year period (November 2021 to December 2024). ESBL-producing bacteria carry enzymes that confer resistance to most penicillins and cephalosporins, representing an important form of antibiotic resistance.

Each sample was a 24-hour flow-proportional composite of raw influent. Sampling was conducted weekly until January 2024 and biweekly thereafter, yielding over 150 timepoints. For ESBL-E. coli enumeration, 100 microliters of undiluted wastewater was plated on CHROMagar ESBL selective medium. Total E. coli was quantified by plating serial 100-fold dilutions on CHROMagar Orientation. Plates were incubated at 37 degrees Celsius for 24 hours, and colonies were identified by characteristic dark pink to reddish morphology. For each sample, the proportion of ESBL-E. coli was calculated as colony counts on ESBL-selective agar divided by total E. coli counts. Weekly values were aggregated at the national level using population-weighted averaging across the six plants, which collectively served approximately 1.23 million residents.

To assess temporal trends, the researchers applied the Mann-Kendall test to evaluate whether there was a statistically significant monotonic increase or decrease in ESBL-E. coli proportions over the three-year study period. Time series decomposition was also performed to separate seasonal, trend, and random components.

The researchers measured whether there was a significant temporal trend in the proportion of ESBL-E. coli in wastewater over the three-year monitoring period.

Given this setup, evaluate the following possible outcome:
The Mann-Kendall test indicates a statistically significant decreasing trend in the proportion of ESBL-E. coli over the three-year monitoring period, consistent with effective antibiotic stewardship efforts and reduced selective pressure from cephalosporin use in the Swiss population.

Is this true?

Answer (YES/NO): NO